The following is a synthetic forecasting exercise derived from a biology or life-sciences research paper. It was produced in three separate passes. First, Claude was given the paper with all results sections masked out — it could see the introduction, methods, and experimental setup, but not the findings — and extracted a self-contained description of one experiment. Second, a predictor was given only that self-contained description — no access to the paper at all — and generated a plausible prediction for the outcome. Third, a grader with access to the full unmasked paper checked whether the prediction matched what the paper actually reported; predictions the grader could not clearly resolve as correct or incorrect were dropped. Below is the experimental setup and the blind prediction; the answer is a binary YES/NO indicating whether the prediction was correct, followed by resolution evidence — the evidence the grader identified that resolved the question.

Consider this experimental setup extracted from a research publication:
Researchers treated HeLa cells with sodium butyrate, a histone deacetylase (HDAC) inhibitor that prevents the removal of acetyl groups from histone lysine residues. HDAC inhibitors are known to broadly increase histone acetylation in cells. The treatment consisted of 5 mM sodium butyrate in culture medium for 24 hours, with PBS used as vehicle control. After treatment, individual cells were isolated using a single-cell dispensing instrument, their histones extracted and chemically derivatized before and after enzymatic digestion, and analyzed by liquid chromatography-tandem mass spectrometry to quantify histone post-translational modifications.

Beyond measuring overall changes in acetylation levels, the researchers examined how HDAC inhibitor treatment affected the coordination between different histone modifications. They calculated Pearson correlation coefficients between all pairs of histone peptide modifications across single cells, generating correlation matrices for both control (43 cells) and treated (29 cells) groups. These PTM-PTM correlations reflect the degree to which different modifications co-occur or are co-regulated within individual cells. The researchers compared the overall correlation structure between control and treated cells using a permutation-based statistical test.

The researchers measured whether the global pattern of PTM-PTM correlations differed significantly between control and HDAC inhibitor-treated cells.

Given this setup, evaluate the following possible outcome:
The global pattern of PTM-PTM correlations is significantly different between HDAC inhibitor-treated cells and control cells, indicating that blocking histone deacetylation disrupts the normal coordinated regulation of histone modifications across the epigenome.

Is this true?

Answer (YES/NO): YES